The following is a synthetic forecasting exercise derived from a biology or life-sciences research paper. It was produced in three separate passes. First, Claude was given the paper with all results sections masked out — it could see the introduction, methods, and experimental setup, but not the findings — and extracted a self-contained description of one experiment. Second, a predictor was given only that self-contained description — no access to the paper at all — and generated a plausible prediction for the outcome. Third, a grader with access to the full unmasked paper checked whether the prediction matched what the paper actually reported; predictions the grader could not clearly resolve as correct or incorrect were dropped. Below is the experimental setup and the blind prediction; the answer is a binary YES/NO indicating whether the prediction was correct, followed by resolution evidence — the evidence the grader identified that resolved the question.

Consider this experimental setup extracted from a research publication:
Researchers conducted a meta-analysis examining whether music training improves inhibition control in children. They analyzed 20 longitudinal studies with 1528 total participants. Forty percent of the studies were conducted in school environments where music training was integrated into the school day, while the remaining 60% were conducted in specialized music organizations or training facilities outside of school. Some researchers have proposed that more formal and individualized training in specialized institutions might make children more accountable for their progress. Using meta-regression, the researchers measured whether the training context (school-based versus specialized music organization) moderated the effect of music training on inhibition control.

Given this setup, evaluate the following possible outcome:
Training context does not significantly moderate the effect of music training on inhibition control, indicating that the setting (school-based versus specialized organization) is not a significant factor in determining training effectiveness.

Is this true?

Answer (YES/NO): YES